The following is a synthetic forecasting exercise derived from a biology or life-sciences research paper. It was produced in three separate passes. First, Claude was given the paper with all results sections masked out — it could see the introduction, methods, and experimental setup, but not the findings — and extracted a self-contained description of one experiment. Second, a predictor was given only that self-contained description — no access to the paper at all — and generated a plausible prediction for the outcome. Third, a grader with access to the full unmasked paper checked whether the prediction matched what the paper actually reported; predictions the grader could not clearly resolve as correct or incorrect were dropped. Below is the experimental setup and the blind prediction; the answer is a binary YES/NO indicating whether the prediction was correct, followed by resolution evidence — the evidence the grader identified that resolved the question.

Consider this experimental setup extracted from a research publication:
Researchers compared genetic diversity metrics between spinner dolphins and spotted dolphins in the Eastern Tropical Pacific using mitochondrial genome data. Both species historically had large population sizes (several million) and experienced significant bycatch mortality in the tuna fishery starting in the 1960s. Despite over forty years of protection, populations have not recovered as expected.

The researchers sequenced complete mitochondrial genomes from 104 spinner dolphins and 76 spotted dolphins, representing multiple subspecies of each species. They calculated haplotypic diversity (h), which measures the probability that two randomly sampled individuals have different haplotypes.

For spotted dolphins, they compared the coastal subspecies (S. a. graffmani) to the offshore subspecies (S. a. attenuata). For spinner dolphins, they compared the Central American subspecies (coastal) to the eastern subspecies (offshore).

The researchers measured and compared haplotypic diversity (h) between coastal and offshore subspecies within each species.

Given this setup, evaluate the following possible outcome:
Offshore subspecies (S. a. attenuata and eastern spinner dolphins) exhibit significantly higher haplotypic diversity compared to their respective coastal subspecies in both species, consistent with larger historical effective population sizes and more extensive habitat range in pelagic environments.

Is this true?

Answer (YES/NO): NO